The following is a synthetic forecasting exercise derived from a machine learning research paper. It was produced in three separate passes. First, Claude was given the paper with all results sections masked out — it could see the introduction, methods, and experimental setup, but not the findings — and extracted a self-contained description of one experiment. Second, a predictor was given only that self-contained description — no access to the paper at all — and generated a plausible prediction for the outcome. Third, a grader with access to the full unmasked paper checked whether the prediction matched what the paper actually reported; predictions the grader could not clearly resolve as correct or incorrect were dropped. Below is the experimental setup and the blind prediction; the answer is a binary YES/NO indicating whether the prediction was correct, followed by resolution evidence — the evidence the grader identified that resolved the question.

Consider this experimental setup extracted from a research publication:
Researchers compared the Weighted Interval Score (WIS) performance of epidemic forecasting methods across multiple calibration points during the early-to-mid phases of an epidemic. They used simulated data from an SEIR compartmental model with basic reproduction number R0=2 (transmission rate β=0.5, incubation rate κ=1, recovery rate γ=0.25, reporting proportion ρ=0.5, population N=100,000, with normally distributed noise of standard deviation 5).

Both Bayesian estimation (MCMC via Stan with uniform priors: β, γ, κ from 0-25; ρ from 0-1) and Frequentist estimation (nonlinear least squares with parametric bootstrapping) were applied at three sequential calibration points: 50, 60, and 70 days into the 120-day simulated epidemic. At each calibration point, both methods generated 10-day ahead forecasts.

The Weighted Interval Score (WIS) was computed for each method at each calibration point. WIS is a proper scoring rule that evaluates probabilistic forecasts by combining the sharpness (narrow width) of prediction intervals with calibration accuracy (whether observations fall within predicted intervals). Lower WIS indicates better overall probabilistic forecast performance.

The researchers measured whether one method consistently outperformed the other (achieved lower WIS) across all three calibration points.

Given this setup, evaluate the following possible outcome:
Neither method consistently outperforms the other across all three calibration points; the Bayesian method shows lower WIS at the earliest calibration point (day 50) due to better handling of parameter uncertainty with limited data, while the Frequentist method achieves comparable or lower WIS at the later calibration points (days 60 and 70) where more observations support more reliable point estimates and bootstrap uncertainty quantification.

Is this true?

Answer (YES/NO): NO